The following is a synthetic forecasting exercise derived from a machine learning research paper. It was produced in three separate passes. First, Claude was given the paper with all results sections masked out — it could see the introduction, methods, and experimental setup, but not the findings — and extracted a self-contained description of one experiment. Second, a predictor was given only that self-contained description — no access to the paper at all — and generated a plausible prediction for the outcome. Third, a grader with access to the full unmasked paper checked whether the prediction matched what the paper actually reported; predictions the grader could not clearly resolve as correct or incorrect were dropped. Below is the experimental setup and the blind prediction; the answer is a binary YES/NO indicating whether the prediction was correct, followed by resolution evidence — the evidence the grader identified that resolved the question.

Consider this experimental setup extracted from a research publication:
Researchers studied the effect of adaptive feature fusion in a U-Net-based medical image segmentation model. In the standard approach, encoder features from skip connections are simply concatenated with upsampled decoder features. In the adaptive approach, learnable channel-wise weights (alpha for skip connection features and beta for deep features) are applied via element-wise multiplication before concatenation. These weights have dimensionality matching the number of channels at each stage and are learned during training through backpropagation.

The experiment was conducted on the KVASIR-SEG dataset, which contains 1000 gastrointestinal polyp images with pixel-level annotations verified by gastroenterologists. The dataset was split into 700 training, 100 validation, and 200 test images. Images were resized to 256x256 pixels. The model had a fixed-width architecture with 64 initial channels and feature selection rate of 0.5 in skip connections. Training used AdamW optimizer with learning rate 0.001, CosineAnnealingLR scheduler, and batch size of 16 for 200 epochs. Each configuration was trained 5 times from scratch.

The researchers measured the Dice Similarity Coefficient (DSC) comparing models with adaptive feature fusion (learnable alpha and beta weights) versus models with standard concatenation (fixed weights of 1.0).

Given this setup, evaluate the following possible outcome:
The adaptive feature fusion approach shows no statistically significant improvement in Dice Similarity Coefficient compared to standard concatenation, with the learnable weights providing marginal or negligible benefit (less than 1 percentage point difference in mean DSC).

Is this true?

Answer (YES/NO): YES